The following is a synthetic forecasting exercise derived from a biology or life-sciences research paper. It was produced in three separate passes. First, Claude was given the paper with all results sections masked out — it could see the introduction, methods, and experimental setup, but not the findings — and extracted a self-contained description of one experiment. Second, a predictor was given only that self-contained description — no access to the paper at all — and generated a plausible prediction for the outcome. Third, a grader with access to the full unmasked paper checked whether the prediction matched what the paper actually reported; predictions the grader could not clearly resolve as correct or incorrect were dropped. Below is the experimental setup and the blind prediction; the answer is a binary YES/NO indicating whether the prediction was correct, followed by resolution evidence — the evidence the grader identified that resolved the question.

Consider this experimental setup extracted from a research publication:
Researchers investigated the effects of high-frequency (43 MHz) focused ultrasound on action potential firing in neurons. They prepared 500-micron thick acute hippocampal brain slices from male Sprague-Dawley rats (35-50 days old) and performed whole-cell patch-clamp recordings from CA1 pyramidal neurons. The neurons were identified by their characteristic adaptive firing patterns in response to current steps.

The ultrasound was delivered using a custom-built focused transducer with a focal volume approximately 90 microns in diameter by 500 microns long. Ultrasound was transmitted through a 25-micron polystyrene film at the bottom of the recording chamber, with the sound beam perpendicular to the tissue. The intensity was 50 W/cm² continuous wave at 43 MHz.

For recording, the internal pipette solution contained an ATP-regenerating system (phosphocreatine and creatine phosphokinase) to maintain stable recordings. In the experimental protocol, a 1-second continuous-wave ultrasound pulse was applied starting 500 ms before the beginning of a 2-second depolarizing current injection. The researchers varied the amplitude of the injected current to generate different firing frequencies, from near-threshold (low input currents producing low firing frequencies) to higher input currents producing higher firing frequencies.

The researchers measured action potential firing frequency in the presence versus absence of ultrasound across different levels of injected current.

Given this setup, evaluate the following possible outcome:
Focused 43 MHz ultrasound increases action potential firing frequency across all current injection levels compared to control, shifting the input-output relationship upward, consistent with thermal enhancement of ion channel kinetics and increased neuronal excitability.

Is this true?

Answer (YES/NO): NO